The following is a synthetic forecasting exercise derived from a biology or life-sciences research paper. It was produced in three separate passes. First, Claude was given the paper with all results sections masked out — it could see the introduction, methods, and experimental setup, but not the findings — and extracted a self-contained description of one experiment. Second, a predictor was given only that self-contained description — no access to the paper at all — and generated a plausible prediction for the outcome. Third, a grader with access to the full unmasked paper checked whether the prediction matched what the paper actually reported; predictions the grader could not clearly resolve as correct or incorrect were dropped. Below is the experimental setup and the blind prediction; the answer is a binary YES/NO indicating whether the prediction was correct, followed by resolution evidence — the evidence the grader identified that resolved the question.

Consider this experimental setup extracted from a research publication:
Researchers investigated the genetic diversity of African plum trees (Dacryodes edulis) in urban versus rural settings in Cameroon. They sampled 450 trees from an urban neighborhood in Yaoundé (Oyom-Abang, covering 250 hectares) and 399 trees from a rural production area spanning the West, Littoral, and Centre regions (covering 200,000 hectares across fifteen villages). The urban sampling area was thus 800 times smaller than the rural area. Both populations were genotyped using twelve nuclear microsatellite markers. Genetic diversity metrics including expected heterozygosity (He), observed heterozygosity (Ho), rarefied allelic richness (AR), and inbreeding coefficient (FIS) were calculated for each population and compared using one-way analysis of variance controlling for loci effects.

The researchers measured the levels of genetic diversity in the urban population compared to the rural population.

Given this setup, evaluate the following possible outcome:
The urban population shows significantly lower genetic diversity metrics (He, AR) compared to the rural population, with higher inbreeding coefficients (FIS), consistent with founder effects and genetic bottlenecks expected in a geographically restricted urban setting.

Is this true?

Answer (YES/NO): NO